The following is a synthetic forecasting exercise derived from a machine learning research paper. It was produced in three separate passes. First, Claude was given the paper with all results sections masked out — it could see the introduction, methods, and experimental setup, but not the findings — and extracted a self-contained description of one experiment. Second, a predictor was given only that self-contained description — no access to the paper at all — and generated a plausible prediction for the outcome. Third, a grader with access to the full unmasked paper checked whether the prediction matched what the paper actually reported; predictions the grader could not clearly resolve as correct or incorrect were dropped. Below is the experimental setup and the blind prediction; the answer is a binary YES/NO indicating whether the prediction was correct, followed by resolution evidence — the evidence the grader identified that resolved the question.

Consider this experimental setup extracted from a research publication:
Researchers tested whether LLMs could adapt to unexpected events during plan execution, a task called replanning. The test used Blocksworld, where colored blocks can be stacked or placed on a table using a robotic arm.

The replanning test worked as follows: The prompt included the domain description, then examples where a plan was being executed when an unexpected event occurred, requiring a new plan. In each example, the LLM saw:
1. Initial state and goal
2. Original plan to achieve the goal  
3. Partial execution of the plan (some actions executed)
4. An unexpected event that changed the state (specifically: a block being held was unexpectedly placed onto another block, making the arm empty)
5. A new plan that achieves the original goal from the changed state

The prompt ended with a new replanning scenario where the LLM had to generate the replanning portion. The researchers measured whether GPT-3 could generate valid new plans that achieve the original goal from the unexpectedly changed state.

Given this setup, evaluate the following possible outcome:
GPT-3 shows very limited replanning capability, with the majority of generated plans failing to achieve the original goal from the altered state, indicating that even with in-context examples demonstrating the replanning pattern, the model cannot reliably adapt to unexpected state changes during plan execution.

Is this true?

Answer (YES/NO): YES